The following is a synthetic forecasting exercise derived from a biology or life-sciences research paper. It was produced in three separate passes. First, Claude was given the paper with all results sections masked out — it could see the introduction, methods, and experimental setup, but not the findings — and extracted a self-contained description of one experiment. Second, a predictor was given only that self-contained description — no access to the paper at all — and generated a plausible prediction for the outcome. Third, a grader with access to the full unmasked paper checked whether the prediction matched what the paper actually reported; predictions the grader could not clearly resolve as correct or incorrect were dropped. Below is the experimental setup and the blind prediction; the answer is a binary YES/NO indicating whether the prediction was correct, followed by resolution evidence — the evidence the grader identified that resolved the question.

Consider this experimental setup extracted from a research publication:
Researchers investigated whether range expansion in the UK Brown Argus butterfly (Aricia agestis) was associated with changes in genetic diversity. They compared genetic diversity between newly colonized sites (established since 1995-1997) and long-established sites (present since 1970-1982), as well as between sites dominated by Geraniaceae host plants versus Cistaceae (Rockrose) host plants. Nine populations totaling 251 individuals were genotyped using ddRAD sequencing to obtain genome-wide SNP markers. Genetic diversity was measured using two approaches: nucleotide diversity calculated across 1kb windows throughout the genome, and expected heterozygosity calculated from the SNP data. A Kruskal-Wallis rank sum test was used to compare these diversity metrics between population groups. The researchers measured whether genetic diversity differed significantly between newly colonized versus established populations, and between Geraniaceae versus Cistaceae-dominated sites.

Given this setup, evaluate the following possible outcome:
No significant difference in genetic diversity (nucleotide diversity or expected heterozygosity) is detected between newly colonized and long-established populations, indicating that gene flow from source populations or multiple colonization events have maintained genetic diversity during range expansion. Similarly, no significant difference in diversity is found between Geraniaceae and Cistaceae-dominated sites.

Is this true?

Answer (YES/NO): NO